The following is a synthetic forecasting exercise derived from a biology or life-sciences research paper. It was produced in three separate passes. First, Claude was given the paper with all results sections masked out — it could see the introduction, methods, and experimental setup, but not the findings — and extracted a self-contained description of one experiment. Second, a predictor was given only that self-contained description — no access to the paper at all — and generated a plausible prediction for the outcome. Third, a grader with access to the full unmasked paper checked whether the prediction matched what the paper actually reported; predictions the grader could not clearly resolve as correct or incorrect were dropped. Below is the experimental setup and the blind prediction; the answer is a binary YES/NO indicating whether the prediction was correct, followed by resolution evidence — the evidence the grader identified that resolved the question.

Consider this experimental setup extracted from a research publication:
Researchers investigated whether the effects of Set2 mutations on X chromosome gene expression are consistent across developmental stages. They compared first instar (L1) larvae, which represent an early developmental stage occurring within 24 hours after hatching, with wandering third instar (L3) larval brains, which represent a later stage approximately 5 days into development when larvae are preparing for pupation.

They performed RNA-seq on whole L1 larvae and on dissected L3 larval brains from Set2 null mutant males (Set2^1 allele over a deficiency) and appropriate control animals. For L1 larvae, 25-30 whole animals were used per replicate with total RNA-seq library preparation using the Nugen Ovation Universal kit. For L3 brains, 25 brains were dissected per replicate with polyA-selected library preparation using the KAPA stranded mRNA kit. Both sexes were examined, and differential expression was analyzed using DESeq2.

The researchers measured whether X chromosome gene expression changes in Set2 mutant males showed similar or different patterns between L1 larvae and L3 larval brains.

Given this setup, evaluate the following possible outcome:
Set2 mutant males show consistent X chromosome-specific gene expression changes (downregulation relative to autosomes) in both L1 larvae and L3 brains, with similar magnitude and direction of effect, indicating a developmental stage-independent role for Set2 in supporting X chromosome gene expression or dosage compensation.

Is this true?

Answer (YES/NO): NO